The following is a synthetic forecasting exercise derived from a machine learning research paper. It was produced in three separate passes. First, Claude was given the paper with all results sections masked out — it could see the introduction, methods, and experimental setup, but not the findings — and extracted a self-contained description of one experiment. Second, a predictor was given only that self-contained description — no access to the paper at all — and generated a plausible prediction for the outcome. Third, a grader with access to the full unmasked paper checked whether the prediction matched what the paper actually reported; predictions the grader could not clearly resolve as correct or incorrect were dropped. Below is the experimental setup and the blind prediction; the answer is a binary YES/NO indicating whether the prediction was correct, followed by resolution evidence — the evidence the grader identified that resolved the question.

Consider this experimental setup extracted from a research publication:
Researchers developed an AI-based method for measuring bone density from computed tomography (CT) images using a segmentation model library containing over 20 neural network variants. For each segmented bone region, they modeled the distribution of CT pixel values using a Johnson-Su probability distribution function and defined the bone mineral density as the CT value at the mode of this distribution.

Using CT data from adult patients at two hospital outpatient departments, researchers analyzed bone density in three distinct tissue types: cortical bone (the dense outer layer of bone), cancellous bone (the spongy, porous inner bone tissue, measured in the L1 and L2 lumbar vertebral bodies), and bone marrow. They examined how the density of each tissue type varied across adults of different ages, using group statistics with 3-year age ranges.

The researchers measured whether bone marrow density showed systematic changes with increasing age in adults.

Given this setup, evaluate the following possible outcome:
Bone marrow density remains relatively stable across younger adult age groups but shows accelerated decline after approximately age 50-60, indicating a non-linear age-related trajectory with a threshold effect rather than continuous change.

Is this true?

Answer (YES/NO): NO